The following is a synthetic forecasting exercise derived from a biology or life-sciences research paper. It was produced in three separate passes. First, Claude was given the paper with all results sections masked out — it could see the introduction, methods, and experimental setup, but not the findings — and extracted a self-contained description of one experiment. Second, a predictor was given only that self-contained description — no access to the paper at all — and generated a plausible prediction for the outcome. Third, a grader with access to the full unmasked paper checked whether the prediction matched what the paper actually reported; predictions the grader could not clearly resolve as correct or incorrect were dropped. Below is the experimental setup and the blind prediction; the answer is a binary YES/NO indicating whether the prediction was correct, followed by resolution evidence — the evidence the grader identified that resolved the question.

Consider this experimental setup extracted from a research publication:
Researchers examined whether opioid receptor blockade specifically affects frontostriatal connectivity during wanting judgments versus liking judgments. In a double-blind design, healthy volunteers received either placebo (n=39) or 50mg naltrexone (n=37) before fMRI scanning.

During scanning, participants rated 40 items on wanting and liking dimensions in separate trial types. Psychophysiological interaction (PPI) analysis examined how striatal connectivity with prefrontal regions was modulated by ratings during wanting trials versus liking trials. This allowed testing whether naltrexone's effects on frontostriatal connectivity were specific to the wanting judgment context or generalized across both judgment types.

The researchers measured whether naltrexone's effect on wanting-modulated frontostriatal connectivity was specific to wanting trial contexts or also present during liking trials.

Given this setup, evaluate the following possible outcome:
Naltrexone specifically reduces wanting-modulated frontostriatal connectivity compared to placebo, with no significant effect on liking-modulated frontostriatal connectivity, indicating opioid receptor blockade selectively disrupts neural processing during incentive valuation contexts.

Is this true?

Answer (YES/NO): NO